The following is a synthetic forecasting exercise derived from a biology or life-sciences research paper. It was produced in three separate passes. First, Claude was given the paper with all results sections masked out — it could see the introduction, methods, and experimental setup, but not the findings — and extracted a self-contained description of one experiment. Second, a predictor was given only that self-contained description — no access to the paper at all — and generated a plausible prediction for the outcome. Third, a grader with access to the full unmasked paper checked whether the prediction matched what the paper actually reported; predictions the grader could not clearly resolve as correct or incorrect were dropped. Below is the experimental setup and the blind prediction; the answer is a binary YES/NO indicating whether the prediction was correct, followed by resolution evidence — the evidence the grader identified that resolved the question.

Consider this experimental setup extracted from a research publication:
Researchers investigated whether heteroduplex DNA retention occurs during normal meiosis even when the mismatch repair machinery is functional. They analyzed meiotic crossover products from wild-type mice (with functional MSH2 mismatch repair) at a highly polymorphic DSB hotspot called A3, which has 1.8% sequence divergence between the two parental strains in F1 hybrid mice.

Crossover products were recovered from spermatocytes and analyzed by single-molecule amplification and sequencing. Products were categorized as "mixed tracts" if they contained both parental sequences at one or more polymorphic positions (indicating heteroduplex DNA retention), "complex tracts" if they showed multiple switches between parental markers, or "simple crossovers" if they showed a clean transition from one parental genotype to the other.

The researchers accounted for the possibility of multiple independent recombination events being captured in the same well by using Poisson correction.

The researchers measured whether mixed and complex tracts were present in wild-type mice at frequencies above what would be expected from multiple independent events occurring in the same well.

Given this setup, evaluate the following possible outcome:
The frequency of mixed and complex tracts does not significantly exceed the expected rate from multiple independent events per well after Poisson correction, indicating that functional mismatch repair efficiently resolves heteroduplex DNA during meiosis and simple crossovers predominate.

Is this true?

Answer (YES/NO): NO